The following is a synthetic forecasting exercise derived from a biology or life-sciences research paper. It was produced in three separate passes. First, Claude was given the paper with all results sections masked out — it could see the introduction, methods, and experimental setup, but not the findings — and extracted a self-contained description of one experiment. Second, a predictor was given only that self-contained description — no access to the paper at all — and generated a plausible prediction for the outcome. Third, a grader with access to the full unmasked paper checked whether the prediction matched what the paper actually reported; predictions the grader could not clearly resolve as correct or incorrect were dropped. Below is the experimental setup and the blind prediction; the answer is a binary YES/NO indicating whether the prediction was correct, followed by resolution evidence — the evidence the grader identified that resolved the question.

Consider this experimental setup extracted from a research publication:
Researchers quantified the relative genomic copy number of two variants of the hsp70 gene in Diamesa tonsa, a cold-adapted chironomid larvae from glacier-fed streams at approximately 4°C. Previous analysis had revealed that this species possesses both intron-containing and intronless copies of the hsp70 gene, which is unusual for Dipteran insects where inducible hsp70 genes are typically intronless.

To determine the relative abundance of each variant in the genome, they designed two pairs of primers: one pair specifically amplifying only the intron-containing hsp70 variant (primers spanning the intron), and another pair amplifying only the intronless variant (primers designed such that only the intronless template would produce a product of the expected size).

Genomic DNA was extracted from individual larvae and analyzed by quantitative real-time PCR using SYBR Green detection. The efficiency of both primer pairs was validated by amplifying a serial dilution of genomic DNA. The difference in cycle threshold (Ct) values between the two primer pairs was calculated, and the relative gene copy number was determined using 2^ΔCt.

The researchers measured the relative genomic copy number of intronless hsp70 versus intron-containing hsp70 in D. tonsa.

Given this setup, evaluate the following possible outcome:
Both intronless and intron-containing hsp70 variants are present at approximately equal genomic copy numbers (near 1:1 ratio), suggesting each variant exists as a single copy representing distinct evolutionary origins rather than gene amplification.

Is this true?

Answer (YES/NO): NO